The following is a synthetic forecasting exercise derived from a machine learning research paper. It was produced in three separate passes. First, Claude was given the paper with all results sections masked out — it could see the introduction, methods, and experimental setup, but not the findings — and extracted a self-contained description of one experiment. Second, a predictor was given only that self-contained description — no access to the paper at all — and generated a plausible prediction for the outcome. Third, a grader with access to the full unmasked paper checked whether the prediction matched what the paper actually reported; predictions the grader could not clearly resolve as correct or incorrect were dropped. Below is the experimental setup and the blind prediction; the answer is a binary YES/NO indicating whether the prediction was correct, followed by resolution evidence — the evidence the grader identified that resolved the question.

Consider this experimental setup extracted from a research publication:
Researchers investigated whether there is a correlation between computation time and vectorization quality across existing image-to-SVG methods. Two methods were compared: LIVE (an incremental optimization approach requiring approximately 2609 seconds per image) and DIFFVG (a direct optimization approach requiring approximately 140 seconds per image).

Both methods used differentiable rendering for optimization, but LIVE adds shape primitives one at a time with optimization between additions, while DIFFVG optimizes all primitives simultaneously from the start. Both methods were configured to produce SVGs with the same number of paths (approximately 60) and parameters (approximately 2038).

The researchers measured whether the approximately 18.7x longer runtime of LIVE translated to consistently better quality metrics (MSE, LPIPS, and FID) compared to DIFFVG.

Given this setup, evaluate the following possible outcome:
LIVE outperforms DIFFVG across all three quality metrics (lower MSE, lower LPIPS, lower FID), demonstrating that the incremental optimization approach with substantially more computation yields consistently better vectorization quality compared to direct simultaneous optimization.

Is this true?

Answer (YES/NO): YES